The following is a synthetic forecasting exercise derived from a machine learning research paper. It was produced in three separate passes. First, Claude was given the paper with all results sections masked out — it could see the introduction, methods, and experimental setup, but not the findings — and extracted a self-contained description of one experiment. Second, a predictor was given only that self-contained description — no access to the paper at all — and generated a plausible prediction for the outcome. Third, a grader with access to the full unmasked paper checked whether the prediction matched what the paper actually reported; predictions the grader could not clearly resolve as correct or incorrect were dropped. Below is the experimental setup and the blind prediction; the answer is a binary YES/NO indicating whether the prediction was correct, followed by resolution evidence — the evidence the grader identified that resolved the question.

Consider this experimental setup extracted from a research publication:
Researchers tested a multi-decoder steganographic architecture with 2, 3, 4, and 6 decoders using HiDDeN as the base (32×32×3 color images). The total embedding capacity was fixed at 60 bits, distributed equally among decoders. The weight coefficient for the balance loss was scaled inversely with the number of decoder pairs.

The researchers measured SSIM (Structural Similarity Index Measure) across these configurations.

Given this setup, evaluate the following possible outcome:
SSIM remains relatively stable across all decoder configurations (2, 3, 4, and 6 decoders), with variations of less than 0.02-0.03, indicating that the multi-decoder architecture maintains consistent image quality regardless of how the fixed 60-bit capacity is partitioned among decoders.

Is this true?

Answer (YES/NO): NO